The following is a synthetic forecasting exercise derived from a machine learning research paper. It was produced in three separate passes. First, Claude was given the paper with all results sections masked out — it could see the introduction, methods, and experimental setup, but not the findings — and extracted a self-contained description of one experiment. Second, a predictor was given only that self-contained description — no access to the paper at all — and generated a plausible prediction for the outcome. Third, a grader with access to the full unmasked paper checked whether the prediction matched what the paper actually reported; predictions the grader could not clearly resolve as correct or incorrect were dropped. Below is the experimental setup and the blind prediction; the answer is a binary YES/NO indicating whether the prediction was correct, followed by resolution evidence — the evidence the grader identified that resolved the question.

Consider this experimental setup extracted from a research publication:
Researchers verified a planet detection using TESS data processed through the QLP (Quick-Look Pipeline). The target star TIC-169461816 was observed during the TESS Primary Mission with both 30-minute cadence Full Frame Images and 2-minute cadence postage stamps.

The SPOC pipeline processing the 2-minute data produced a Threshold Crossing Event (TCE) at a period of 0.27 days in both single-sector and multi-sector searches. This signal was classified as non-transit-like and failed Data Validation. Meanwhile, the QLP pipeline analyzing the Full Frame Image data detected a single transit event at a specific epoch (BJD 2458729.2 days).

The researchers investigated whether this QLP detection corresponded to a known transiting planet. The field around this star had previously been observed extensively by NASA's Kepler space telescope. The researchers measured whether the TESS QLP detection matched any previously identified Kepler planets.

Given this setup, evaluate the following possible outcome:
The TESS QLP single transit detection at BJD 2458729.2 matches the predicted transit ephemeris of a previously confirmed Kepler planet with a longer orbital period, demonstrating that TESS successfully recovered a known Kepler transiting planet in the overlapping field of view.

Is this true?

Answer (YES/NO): YES